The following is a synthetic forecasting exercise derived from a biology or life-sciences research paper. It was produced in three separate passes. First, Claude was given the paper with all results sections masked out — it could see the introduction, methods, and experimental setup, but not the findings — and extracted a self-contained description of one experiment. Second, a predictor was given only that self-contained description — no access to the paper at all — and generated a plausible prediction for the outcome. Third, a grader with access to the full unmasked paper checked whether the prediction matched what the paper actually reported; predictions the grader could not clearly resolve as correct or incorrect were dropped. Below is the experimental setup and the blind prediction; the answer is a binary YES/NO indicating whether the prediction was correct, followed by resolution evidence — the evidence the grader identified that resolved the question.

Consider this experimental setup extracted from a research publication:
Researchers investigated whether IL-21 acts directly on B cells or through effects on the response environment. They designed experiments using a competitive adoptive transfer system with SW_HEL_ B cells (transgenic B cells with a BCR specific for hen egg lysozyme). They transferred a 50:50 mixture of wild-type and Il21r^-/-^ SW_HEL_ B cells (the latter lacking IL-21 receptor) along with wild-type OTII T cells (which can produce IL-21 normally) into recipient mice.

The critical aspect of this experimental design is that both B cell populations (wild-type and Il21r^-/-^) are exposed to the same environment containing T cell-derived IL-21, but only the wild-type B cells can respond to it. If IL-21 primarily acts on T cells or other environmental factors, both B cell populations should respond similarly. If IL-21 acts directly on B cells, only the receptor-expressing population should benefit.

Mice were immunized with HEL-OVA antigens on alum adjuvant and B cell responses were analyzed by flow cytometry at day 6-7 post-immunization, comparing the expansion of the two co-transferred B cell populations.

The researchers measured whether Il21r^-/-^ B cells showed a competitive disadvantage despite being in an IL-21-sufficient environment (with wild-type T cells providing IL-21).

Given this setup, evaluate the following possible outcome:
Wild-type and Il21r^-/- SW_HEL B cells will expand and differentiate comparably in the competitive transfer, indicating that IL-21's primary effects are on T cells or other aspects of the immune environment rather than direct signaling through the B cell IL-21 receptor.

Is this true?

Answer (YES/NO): NO